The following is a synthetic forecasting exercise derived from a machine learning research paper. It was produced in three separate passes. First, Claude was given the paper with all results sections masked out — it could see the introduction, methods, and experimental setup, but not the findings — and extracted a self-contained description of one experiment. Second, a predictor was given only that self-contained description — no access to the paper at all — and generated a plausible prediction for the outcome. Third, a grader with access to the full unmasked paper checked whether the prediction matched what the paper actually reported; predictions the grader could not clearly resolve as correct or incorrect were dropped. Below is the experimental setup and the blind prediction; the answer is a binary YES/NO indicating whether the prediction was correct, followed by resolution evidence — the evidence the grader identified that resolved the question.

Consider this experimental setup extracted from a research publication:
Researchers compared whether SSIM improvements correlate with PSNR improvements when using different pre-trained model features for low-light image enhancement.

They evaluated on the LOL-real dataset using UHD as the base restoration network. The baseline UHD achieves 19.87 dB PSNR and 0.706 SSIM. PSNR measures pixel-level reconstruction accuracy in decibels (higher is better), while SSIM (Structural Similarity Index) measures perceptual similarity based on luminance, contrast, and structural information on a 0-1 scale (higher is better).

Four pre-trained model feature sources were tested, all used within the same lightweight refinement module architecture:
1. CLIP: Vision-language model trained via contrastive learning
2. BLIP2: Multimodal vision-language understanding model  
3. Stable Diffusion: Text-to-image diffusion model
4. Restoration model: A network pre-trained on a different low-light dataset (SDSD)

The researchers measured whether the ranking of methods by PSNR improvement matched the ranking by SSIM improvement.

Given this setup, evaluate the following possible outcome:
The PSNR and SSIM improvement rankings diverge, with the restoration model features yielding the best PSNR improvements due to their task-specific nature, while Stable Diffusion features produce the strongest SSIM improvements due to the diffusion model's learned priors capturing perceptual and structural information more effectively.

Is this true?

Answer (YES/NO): NO